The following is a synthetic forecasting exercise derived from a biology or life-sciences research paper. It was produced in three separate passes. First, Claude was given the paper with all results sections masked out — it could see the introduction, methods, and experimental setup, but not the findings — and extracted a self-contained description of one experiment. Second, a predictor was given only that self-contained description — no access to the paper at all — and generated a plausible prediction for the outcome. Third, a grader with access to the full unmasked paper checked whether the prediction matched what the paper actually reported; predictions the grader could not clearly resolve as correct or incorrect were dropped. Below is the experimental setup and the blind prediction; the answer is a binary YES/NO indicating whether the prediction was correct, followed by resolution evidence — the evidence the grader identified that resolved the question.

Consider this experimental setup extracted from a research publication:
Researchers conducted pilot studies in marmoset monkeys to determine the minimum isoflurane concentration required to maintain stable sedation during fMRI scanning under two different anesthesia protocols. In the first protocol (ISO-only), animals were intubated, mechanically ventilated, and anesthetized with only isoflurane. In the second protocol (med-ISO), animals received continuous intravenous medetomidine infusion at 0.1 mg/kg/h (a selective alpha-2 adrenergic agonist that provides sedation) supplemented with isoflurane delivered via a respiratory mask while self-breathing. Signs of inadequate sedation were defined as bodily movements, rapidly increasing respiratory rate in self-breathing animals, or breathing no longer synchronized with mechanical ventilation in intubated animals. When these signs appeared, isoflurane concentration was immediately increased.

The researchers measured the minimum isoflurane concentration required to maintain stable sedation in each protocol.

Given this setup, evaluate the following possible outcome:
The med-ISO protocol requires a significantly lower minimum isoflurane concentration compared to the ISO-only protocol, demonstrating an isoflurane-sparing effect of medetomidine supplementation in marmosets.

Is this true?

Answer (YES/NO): YES